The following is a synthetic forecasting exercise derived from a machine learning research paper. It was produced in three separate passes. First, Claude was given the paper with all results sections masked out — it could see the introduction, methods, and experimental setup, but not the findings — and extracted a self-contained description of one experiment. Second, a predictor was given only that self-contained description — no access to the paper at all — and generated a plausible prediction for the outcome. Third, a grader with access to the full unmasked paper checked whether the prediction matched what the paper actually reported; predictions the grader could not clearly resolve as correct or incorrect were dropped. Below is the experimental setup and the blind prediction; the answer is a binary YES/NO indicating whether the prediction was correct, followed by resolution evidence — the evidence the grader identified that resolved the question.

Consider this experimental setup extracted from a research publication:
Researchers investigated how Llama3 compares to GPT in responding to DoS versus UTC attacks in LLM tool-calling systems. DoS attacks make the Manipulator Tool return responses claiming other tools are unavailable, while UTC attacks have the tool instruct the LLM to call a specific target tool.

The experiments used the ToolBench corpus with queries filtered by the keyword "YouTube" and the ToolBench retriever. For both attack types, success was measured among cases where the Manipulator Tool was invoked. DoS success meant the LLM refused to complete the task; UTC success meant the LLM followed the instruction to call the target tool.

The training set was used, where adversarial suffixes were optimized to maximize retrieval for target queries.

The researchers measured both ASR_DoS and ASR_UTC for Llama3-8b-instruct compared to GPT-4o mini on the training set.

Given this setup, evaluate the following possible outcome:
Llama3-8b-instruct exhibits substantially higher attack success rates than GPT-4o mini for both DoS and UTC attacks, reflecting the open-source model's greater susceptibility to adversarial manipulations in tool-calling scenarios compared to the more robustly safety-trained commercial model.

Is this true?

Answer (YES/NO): NO